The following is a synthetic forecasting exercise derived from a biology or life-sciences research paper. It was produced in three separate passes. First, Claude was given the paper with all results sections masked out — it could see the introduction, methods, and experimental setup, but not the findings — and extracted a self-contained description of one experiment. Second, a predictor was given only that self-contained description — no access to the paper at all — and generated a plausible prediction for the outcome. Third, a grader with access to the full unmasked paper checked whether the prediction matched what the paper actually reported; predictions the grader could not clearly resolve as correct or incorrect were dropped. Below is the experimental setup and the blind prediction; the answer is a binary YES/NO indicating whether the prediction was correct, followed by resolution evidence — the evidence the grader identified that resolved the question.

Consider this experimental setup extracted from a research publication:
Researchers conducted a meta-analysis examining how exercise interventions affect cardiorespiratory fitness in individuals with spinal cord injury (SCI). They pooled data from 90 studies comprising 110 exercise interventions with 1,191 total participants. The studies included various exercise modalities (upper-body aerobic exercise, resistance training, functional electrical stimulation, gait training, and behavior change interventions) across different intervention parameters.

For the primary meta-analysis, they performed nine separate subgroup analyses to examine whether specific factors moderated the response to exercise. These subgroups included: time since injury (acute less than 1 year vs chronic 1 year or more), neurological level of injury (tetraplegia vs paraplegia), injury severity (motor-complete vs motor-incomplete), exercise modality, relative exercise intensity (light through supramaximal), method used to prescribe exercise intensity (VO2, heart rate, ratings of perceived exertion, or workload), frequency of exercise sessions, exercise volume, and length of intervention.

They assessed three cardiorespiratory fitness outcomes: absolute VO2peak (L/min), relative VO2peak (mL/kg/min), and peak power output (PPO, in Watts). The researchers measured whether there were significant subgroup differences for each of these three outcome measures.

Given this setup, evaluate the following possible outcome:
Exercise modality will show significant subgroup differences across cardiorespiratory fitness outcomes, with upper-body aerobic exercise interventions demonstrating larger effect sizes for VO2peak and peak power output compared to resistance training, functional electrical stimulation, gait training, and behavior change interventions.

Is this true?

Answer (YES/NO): NO